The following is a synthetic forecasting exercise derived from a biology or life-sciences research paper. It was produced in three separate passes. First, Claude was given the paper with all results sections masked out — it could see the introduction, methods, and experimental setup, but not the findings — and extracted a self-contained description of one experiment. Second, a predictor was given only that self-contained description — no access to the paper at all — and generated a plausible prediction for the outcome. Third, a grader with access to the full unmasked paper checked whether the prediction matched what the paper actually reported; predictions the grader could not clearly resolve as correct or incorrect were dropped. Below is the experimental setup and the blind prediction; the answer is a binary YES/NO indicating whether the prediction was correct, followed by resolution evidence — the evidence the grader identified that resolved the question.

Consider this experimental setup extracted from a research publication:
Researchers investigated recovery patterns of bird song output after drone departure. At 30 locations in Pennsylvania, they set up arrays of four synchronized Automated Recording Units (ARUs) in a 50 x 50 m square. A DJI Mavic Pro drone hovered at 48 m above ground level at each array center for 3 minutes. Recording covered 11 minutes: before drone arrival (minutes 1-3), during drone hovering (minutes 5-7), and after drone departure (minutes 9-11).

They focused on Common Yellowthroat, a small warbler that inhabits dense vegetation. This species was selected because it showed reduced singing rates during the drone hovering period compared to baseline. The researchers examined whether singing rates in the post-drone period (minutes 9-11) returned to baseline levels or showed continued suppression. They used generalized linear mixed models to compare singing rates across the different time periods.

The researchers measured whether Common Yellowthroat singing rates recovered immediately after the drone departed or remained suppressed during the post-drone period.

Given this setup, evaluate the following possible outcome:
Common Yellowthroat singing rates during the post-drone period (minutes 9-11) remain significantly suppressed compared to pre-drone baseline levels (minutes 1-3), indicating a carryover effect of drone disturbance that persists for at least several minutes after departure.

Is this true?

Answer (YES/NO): NO